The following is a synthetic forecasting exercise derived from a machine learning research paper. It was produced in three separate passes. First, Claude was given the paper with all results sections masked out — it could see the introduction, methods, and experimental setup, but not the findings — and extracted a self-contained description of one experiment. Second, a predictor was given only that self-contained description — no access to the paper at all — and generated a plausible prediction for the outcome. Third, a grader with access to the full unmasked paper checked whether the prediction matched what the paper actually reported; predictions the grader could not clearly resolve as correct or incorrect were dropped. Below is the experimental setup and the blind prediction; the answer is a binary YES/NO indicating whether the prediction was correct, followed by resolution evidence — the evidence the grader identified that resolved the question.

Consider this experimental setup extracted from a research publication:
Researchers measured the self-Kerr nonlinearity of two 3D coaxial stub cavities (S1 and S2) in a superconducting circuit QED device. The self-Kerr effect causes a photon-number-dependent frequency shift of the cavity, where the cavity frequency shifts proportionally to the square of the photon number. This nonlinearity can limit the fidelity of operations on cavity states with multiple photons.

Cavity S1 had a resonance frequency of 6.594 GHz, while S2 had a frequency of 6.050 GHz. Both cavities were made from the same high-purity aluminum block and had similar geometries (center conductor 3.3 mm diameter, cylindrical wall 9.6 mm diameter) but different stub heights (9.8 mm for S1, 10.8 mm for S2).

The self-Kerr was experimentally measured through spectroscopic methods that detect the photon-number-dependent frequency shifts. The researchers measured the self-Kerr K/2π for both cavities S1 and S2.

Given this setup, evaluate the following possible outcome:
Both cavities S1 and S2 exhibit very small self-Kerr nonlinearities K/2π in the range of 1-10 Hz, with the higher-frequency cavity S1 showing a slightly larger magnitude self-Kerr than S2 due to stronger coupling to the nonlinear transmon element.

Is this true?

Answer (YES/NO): NO